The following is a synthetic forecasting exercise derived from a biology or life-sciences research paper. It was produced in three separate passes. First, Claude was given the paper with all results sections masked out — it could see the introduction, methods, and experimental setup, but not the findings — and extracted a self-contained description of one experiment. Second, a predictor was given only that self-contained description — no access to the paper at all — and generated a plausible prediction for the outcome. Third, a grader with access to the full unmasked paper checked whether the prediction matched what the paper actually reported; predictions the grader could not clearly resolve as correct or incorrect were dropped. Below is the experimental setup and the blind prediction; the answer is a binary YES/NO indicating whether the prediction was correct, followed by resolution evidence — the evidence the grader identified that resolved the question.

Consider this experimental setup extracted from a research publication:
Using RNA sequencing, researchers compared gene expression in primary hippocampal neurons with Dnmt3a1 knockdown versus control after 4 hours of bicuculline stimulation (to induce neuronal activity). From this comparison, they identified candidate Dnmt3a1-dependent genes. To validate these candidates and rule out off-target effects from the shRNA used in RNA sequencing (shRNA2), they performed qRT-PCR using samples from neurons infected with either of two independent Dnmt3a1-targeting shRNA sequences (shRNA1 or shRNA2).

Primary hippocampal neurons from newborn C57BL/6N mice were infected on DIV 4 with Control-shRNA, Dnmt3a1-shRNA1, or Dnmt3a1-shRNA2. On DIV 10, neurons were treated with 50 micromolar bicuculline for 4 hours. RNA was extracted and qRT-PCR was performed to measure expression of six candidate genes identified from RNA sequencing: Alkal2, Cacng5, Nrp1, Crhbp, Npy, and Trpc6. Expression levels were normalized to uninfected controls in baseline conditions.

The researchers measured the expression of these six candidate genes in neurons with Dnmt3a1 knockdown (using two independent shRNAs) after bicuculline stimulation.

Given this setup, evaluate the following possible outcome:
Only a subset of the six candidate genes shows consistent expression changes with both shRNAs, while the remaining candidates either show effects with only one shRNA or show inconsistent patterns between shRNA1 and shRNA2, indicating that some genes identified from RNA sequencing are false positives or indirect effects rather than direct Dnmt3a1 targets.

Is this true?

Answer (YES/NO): YES